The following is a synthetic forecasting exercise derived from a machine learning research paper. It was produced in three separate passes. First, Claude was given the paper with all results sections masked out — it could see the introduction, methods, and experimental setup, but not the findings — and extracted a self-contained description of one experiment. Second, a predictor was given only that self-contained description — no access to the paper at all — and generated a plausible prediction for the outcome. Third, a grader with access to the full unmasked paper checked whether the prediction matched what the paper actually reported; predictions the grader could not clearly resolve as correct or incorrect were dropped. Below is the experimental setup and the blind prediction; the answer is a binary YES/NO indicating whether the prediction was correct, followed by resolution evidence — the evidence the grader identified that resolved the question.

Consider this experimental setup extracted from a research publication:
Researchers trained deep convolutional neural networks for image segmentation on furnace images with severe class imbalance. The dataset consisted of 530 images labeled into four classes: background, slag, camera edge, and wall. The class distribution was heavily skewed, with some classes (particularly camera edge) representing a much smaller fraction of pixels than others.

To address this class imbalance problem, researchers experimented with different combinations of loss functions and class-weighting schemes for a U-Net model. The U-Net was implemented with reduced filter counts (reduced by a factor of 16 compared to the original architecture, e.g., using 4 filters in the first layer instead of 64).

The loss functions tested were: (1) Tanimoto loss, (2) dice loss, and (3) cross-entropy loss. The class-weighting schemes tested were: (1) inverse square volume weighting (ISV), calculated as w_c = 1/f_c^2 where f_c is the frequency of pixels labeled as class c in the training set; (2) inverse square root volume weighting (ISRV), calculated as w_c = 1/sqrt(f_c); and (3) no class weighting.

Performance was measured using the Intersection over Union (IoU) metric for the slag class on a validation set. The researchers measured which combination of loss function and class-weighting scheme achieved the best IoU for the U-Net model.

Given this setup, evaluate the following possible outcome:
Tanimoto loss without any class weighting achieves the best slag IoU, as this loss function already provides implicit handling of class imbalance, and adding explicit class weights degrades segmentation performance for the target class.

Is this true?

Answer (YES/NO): NO